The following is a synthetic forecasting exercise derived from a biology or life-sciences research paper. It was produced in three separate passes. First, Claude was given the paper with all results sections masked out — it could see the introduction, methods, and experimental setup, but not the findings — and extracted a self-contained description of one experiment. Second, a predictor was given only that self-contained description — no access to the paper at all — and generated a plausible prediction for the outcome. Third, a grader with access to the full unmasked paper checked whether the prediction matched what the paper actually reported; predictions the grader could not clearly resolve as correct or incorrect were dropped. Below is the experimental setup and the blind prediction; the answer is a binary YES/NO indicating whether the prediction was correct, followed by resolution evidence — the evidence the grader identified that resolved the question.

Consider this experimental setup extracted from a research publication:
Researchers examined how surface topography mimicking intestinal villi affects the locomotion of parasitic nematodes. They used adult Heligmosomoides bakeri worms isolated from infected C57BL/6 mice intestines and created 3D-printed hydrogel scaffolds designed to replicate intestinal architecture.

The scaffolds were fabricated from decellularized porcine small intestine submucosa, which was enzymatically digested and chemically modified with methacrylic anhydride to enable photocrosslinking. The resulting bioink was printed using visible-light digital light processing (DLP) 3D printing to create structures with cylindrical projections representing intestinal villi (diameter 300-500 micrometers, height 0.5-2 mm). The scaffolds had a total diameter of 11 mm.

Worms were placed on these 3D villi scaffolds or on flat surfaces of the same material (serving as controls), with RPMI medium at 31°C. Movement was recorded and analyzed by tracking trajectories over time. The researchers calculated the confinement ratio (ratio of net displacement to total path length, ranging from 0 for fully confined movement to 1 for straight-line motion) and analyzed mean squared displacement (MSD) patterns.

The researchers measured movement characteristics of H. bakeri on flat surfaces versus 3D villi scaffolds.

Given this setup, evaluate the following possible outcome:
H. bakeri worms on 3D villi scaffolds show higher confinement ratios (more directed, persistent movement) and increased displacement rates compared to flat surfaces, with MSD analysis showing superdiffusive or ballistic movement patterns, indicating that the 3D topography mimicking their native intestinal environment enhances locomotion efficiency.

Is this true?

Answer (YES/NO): NO